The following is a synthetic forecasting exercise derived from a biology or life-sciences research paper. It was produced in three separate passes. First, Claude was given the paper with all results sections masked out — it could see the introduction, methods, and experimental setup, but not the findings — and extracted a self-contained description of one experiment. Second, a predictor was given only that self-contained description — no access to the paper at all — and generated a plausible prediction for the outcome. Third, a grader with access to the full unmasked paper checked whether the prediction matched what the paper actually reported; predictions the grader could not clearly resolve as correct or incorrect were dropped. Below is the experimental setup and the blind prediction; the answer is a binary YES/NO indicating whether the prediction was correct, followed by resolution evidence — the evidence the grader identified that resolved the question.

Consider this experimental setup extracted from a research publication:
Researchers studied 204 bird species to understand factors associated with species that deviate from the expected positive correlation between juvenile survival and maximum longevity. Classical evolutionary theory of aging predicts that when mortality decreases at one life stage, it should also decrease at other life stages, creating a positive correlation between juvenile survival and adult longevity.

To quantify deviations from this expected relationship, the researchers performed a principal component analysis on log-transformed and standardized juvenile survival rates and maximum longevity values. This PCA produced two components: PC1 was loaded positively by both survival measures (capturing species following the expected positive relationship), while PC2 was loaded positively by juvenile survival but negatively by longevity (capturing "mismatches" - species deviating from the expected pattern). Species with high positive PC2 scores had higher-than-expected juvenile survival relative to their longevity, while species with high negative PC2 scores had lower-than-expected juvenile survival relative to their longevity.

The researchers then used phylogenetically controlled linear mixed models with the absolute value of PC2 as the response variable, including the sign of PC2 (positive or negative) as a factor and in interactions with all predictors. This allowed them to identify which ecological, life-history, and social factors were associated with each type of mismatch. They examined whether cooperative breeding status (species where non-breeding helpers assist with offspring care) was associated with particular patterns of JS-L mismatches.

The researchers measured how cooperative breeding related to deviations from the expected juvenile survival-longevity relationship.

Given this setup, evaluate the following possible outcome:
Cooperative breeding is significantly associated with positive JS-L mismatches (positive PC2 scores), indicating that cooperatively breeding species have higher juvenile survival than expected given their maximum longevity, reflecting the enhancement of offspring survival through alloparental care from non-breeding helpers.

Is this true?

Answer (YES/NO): NO